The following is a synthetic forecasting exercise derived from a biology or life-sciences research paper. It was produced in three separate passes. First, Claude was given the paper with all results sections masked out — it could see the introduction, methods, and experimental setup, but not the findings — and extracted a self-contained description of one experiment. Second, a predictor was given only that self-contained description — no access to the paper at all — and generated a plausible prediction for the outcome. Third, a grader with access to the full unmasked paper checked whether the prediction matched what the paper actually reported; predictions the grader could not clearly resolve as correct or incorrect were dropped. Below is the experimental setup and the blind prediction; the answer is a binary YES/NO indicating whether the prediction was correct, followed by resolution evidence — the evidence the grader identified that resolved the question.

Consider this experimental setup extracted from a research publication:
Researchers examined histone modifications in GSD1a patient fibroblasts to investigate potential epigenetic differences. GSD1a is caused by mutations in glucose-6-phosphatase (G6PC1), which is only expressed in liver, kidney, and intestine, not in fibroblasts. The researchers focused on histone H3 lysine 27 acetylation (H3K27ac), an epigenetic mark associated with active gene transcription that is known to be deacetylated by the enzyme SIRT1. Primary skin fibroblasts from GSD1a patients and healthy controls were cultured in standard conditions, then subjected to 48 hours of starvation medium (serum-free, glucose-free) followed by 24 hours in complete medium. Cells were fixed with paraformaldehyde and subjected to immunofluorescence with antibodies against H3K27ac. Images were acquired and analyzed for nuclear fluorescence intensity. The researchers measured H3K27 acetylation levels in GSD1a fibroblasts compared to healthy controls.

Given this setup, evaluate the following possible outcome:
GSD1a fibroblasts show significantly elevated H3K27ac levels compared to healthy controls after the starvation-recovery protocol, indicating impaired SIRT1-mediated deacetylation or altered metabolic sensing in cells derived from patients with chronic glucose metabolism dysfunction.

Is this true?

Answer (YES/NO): YES